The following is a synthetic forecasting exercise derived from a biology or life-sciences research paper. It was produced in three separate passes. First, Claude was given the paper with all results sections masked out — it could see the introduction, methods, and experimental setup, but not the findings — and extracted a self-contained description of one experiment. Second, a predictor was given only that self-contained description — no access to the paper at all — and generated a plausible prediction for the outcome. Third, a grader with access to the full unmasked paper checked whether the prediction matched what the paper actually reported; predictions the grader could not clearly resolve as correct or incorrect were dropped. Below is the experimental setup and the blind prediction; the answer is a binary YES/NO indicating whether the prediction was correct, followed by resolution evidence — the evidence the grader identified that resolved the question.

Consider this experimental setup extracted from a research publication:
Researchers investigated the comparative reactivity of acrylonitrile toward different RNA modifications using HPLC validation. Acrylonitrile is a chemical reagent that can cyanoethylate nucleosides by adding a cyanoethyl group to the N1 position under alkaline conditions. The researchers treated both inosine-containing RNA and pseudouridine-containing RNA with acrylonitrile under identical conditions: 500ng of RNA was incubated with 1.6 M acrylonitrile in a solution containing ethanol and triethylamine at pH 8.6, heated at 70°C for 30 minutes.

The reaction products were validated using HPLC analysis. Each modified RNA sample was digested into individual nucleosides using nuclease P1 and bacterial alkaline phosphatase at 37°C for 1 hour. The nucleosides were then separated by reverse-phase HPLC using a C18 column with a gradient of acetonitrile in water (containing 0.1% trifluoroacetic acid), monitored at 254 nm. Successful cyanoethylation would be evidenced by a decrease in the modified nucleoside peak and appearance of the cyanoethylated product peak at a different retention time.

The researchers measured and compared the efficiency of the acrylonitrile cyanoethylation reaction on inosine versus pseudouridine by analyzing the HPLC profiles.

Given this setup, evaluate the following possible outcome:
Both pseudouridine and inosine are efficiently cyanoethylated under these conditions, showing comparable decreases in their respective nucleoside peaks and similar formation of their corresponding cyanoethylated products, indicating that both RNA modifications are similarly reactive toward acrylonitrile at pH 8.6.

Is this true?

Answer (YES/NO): NO